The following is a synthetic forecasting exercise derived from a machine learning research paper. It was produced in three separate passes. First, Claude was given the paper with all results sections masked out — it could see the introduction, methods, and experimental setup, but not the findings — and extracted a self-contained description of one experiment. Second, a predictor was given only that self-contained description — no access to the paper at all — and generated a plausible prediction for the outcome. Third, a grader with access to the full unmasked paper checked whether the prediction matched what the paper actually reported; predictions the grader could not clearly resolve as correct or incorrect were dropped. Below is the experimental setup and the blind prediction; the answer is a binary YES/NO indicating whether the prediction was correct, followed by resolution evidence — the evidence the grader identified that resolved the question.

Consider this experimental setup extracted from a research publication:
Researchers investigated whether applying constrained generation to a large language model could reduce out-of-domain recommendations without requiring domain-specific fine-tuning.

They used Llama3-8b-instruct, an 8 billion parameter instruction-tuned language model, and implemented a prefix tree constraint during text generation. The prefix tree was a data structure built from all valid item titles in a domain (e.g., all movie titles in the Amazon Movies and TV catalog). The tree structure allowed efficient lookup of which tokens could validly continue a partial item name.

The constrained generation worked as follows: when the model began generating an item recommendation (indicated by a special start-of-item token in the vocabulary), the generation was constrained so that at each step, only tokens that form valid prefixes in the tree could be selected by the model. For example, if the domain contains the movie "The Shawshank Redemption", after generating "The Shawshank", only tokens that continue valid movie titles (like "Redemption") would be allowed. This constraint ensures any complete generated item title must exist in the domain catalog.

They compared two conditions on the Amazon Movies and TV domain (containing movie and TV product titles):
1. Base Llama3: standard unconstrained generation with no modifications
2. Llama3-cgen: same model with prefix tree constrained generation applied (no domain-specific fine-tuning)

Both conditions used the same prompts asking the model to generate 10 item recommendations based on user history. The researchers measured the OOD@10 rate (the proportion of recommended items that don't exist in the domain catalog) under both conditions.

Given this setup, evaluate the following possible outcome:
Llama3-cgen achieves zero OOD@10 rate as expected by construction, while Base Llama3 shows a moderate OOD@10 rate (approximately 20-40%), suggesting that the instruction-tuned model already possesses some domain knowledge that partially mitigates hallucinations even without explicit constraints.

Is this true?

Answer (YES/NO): NO